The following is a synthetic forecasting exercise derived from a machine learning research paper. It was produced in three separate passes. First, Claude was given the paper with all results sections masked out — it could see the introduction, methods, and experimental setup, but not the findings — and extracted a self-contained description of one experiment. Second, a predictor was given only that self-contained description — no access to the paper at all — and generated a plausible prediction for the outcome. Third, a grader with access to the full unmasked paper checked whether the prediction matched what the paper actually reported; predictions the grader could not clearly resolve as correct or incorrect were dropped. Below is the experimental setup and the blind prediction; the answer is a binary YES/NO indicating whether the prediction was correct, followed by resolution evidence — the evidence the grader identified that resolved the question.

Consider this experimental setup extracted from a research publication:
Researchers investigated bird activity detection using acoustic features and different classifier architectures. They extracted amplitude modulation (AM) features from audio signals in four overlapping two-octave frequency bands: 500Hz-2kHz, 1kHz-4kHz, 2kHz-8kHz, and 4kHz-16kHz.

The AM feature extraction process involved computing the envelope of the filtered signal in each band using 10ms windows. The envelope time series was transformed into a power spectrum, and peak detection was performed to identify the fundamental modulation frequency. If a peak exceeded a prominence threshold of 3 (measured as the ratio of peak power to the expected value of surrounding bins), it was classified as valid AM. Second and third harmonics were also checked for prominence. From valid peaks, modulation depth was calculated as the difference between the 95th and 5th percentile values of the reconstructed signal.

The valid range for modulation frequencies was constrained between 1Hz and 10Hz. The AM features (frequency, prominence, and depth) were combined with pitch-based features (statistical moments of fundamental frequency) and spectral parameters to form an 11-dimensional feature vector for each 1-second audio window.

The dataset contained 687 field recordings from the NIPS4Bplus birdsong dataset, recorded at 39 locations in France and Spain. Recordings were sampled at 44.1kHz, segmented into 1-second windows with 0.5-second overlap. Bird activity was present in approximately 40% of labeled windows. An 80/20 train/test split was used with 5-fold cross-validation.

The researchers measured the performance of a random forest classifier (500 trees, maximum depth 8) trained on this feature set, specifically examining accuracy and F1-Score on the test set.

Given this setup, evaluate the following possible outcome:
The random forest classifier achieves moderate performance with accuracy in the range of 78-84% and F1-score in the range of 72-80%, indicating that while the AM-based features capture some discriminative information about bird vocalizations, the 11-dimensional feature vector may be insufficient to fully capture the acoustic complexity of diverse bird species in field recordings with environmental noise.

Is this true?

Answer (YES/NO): NO